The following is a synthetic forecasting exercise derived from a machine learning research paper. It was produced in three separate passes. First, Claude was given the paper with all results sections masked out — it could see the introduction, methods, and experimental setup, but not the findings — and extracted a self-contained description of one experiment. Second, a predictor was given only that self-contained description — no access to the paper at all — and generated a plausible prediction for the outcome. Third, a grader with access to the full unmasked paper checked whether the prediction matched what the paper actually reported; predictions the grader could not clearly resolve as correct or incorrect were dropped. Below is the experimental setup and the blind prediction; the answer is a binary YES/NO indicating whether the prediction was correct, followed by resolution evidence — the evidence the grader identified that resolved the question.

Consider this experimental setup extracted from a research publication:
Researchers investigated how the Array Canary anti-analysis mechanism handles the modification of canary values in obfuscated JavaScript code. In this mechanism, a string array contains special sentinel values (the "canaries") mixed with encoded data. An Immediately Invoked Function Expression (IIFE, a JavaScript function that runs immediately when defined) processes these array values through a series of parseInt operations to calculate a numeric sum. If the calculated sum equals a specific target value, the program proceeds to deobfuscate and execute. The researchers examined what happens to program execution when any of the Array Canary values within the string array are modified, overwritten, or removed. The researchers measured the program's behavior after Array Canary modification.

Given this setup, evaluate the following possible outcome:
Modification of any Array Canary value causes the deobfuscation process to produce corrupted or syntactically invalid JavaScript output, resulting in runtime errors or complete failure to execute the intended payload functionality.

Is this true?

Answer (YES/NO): NO